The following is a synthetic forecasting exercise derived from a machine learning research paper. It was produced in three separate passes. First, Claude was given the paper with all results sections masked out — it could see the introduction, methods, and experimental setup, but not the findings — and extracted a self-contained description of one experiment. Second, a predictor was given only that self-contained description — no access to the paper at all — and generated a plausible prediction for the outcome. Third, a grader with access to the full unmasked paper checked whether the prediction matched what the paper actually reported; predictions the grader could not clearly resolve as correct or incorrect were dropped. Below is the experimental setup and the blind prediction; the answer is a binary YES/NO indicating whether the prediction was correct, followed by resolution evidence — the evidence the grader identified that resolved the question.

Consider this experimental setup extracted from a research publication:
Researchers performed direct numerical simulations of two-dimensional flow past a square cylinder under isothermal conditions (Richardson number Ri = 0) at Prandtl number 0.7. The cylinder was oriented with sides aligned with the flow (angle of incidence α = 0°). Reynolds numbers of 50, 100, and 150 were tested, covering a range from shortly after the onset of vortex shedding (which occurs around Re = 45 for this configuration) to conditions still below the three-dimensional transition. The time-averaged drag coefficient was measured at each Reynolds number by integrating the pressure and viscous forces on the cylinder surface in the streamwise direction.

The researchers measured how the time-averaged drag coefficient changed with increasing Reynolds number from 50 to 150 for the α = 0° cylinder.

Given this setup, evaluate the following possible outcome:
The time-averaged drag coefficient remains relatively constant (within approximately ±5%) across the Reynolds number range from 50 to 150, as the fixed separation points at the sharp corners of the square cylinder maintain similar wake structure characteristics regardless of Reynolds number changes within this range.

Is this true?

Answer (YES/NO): NO